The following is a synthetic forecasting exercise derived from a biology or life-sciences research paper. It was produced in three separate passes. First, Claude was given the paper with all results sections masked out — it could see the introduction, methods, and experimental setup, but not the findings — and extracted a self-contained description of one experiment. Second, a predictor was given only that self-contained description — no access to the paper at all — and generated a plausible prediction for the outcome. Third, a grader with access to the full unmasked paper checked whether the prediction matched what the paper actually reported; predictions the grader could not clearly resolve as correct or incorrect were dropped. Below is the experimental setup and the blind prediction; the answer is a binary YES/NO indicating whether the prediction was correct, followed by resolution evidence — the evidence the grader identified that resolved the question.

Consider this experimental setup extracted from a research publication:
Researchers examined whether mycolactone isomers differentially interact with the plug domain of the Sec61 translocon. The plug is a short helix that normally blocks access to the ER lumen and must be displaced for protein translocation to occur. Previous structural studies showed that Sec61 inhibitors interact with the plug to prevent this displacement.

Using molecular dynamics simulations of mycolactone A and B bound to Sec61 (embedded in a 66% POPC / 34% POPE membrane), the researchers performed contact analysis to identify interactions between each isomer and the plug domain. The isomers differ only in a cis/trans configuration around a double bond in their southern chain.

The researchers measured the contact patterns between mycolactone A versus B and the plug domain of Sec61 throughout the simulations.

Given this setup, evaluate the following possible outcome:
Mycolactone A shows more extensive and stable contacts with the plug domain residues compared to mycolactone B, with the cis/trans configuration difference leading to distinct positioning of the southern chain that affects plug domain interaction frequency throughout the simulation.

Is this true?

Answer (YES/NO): NO